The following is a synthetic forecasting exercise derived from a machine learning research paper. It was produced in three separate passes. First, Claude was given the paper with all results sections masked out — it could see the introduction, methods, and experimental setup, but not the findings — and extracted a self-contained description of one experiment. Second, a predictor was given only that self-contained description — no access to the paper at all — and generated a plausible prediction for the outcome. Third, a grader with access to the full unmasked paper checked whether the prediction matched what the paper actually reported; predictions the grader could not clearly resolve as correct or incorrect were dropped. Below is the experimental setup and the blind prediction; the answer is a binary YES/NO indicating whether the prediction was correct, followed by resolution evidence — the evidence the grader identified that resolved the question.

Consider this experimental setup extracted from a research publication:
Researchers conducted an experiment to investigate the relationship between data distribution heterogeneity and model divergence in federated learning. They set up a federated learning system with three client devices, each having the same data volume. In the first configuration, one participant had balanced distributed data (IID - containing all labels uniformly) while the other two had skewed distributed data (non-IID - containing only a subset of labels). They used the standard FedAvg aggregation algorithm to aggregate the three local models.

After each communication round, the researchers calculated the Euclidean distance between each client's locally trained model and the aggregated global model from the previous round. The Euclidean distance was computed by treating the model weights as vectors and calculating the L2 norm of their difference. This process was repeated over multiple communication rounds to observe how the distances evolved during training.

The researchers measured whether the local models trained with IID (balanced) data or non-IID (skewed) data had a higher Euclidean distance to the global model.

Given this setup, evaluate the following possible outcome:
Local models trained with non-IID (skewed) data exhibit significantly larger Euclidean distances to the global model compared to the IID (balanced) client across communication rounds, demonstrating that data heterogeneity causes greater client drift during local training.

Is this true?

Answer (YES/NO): NO